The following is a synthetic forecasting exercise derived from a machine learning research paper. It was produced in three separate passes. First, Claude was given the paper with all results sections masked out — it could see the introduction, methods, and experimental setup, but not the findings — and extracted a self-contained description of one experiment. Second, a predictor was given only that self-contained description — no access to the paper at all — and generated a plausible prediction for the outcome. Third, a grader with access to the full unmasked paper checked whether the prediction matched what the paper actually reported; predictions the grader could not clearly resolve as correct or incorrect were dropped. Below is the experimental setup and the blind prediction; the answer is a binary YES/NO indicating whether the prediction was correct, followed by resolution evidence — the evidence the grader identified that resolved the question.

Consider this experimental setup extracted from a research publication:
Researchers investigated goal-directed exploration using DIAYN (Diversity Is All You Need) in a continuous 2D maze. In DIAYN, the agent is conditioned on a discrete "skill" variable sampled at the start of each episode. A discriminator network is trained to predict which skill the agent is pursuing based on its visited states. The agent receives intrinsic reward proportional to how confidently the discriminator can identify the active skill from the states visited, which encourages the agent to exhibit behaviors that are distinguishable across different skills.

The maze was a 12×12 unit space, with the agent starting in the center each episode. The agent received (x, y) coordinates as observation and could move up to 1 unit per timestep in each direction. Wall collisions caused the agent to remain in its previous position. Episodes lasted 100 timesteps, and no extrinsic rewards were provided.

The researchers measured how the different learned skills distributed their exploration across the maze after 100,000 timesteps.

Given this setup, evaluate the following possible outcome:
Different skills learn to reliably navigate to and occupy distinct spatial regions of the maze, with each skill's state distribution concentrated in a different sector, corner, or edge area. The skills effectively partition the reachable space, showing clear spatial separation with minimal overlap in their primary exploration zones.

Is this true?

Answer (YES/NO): NO